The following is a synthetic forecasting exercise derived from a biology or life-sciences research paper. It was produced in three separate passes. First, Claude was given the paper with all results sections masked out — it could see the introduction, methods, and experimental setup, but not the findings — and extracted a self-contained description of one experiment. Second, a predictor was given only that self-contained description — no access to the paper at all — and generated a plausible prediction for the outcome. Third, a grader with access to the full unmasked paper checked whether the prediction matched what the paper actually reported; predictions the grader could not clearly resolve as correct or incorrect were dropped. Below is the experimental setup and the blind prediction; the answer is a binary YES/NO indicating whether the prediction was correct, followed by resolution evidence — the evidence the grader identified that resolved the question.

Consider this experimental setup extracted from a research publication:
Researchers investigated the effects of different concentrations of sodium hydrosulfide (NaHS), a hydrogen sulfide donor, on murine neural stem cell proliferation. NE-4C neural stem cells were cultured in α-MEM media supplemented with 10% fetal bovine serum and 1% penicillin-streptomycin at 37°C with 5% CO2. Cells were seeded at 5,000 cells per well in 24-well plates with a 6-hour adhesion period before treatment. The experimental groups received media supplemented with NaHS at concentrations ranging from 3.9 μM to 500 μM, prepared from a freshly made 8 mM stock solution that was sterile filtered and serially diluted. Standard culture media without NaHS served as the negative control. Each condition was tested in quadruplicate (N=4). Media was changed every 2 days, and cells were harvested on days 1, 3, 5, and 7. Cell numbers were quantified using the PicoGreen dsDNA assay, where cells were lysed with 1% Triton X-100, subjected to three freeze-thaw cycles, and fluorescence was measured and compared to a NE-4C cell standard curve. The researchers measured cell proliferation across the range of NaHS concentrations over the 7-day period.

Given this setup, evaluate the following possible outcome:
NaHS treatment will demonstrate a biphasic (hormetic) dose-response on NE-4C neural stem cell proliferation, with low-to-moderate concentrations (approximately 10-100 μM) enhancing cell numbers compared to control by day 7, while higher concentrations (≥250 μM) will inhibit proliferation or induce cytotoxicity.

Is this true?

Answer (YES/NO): NO